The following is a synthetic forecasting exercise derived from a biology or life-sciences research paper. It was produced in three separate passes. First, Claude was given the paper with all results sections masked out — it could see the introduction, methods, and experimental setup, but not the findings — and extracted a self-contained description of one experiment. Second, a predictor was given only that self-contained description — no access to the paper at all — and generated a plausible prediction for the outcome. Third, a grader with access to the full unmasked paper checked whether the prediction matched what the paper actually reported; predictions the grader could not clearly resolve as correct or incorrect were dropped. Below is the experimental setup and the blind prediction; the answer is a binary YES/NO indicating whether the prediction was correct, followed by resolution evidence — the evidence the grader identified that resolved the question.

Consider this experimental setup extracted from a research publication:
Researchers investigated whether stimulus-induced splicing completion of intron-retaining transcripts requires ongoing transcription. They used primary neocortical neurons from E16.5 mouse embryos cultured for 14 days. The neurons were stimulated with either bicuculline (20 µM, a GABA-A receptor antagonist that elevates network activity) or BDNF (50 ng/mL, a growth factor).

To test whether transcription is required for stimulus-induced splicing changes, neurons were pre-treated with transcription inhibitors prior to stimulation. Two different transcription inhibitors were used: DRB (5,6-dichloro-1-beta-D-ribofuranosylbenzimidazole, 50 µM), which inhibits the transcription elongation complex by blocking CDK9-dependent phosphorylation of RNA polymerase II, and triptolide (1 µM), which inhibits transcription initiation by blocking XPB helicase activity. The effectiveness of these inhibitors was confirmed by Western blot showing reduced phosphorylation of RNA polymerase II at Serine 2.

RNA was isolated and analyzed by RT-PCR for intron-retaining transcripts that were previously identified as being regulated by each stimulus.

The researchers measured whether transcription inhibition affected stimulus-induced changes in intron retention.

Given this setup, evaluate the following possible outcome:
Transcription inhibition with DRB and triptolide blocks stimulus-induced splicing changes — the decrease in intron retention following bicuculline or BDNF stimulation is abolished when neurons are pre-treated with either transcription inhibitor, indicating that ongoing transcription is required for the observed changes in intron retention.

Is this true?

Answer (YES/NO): NO